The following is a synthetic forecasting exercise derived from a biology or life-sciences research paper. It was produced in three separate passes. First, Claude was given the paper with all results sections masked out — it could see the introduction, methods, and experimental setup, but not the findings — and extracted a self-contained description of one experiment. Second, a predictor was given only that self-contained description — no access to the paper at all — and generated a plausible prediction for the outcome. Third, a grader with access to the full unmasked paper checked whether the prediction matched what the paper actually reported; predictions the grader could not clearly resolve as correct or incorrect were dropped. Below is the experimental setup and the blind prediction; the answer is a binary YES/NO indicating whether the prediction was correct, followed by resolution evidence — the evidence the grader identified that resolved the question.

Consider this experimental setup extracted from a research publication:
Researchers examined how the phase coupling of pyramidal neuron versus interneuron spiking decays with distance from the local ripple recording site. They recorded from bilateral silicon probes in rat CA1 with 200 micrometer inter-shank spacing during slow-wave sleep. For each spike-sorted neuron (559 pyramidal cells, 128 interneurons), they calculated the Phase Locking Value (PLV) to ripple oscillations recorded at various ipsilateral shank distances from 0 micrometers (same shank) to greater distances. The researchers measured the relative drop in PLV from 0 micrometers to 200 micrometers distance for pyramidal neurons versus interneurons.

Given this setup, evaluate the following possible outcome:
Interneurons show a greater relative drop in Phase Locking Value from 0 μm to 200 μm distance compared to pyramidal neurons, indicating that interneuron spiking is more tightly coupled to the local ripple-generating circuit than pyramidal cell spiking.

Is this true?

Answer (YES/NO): NO